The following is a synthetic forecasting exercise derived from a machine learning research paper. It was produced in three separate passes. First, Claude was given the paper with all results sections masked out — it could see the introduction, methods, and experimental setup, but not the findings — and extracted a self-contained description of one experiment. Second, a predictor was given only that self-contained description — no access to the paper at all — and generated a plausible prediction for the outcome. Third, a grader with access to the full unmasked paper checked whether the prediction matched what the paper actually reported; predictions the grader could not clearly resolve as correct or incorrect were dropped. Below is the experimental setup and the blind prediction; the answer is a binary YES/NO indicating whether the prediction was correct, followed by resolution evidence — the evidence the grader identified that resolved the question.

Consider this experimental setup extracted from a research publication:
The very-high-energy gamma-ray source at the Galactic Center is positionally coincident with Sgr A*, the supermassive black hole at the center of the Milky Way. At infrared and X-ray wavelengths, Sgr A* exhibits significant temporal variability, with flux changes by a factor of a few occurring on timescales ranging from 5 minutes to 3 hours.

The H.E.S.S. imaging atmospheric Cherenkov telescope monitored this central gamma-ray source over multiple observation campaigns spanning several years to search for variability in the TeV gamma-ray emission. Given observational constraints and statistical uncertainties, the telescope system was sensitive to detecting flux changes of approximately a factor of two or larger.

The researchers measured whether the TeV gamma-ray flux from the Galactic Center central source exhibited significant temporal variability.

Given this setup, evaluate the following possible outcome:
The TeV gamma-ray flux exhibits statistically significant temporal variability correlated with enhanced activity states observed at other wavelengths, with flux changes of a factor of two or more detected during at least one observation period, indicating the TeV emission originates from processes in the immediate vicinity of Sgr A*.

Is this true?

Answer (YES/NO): NO